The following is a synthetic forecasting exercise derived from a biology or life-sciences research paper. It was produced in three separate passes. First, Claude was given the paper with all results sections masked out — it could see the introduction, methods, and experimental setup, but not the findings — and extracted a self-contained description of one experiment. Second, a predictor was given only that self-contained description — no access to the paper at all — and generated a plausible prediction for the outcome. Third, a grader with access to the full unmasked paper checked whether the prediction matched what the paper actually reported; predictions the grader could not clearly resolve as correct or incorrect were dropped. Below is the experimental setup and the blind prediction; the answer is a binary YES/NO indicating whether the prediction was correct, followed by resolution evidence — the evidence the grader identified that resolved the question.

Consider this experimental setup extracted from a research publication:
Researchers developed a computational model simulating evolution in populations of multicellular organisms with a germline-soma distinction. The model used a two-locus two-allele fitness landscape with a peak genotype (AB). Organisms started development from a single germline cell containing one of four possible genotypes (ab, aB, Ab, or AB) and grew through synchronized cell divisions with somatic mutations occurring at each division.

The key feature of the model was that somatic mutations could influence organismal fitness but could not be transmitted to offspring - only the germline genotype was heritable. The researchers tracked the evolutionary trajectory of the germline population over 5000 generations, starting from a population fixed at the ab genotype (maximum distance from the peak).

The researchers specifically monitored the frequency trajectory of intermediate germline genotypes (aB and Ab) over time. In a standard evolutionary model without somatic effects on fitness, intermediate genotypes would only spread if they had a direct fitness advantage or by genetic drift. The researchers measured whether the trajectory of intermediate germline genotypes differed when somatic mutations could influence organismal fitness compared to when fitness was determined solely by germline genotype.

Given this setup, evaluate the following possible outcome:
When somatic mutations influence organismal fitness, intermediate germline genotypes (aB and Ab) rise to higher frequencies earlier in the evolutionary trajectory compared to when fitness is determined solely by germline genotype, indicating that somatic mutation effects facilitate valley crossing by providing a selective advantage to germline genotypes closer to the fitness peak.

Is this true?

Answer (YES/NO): YES